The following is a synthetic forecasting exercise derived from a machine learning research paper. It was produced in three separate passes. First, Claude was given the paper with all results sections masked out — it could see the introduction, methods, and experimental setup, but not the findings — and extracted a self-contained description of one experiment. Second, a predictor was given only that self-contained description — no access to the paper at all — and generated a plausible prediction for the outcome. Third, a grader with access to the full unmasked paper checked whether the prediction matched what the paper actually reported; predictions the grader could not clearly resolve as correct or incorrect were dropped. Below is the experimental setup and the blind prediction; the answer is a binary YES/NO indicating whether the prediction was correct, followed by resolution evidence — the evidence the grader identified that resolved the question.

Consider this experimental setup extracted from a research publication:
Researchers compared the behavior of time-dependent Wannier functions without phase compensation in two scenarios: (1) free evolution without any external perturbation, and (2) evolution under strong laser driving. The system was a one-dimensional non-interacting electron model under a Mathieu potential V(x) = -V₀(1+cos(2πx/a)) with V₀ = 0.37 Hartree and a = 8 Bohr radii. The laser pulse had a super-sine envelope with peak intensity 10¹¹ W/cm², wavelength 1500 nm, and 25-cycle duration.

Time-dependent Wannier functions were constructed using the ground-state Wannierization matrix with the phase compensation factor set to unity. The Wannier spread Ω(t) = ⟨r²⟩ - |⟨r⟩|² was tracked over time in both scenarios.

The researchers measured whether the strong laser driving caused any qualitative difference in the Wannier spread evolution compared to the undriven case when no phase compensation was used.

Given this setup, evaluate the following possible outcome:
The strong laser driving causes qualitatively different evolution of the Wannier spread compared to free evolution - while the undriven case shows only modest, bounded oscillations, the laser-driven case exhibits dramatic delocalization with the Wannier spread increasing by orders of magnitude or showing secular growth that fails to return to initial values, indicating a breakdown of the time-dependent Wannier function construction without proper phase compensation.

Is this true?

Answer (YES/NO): NO